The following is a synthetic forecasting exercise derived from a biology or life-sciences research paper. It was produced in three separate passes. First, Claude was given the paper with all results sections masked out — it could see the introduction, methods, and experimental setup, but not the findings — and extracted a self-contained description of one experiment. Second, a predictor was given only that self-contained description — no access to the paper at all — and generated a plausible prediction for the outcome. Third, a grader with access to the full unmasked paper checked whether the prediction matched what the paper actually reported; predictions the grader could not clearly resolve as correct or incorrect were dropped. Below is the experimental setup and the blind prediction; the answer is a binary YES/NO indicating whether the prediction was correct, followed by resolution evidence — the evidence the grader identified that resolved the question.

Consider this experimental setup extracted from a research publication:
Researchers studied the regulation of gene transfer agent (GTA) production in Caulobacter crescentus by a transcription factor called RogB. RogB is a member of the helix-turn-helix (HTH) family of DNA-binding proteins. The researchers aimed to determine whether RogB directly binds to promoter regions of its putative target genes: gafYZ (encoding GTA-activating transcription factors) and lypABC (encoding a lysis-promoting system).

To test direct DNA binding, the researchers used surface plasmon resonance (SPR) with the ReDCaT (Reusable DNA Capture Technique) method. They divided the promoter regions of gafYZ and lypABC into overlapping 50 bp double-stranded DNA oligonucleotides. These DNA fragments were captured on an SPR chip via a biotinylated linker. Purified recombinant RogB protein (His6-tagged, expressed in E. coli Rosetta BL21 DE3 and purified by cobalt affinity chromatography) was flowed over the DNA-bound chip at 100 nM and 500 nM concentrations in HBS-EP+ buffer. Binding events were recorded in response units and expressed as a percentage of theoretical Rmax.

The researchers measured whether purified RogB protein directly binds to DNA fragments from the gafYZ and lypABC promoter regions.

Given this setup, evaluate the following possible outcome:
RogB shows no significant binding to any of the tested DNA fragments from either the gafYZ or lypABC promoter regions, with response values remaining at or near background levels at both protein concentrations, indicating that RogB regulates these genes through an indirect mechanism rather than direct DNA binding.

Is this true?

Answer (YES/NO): NO